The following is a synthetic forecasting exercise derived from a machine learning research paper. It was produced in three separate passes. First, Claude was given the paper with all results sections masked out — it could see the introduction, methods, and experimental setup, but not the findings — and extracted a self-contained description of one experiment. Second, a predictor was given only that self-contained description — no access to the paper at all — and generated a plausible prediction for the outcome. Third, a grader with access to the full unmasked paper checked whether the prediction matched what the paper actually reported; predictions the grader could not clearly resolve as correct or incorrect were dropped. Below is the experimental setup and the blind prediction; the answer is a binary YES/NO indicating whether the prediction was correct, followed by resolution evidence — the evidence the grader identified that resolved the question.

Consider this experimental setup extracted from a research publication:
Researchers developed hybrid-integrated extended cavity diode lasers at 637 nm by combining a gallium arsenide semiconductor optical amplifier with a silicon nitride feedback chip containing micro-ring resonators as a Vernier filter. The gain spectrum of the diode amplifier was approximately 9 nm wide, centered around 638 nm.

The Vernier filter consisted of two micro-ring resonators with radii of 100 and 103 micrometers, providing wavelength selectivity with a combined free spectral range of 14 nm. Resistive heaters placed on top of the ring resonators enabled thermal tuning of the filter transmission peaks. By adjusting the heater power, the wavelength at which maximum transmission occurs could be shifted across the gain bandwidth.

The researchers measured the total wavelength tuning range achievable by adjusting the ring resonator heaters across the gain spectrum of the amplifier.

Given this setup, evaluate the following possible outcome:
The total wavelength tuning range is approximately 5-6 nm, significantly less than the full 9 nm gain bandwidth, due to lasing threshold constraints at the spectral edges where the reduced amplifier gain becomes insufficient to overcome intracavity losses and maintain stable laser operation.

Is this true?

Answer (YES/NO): NO